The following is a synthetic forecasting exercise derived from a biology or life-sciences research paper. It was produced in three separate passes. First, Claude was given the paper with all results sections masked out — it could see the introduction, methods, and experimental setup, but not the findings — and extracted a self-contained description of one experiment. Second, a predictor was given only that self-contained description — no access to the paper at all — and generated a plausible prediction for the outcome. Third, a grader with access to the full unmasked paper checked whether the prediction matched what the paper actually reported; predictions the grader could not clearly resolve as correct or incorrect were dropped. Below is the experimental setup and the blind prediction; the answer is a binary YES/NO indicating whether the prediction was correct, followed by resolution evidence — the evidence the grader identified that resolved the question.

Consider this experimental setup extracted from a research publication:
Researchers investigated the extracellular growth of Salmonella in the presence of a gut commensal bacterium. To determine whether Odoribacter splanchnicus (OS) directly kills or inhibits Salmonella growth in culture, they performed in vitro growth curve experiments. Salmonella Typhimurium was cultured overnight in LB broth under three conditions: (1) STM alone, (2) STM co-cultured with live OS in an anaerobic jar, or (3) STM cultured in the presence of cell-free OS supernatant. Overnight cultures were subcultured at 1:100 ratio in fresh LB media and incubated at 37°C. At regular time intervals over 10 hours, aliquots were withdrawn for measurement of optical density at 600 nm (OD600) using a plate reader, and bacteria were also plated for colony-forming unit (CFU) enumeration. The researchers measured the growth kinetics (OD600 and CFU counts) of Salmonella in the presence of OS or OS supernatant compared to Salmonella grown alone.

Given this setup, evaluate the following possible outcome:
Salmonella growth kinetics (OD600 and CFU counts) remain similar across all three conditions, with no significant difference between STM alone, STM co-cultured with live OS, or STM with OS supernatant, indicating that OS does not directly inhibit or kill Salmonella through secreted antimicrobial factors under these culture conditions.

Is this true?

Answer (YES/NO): YES